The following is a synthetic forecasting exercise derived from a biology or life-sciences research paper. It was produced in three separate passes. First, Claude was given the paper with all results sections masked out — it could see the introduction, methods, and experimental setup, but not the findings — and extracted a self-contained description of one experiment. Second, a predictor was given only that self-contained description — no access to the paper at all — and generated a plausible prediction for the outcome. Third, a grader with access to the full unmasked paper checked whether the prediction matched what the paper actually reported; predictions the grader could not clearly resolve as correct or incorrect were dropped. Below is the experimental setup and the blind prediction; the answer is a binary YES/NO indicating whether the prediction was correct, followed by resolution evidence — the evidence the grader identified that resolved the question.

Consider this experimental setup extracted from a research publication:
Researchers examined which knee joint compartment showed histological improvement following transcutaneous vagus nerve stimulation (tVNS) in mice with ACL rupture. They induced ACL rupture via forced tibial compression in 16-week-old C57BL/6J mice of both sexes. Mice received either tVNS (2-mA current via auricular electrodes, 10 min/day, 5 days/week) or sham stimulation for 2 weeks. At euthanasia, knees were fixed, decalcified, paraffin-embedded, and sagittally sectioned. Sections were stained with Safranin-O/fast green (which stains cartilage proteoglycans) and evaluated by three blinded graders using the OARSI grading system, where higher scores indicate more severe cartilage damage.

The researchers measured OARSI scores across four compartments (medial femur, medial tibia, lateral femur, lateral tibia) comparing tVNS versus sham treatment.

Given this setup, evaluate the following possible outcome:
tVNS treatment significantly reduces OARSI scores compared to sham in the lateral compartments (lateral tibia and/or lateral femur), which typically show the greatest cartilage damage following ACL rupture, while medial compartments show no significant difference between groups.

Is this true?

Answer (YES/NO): NO